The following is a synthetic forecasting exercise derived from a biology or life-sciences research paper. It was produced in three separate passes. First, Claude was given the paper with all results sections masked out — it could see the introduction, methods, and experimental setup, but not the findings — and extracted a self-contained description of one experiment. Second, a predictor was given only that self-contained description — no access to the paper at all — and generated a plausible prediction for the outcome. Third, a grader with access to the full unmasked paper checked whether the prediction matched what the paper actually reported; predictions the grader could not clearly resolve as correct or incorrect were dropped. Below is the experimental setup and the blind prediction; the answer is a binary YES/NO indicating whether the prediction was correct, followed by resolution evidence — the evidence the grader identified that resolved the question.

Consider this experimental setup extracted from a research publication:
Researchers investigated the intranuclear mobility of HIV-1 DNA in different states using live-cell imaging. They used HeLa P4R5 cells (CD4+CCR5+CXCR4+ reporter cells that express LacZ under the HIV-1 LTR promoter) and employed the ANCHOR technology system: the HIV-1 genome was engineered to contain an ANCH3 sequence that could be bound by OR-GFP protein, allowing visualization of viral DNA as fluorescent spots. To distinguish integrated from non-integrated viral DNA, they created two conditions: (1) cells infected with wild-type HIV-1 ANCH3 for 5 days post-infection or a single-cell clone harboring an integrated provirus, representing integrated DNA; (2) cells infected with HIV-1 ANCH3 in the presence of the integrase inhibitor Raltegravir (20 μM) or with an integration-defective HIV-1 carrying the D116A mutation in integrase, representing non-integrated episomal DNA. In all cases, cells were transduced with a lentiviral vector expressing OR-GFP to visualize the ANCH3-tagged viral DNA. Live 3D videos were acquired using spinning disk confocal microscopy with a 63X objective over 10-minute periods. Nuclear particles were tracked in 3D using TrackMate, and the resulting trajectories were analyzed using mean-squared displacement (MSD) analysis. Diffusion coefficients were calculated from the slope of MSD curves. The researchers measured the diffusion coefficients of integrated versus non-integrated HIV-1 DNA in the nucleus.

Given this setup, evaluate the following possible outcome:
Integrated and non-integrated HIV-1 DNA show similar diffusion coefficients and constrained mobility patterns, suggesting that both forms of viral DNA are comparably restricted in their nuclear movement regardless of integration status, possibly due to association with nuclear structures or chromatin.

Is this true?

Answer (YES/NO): NO